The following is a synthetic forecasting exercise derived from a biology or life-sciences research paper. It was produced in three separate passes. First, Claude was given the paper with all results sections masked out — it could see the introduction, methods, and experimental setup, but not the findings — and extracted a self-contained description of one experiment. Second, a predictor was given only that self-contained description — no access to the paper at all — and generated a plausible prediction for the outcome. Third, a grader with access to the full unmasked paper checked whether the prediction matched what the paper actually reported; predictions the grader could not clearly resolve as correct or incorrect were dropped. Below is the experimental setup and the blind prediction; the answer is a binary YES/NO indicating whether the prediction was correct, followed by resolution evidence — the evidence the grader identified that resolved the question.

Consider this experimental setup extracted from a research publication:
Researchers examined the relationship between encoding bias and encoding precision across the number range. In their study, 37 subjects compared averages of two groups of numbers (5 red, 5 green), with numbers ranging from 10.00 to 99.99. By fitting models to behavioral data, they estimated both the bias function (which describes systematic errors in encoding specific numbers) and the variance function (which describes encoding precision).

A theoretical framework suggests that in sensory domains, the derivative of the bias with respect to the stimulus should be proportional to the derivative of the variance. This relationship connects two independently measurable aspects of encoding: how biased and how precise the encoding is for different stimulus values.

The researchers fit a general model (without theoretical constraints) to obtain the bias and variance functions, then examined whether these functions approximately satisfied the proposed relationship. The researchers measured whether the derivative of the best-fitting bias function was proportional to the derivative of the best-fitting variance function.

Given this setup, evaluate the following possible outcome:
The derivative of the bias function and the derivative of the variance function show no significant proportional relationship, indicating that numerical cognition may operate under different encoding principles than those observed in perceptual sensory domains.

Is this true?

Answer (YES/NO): NO